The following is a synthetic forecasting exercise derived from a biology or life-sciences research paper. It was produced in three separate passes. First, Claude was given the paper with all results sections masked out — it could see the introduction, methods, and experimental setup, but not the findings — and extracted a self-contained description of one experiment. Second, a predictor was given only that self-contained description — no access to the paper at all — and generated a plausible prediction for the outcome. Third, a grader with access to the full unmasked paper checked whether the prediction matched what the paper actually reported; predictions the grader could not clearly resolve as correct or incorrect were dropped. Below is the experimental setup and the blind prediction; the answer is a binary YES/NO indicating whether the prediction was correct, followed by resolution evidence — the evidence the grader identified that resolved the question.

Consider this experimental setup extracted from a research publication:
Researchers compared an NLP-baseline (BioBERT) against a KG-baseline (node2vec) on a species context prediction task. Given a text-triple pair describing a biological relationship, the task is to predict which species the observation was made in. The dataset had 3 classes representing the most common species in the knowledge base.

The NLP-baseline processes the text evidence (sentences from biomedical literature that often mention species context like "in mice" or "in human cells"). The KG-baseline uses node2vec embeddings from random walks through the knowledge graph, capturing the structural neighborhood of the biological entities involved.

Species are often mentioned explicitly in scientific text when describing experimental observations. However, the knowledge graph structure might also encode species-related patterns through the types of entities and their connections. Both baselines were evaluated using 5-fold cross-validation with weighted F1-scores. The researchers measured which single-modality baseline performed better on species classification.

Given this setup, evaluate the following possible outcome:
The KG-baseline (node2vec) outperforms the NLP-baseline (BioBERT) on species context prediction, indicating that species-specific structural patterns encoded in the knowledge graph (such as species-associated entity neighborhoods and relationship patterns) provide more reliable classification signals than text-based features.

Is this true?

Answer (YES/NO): NO